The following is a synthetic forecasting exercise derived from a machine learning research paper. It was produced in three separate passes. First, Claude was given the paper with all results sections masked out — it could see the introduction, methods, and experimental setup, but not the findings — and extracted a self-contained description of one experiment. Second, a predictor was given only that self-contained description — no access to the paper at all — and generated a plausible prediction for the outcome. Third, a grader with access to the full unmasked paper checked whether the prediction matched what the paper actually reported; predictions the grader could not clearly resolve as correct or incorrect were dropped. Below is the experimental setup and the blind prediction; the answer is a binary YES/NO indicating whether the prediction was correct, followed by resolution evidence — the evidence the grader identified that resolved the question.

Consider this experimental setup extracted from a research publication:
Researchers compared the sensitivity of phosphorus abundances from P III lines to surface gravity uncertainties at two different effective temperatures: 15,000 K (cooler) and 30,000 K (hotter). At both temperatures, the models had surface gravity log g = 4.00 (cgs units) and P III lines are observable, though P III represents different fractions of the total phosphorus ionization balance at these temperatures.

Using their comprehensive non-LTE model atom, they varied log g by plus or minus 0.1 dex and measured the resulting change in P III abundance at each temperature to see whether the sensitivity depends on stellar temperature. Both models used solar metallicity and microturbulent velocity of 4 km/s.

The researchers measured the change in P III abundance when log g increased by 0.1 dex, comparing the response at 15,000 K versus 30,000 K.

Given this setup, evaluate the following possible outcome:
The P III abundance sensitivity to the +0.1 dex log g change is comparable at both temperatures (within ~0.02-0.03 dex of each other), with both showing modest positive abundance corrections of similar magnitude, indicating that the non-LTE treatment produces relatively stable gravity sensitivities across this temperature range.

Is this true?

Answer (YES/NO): NO